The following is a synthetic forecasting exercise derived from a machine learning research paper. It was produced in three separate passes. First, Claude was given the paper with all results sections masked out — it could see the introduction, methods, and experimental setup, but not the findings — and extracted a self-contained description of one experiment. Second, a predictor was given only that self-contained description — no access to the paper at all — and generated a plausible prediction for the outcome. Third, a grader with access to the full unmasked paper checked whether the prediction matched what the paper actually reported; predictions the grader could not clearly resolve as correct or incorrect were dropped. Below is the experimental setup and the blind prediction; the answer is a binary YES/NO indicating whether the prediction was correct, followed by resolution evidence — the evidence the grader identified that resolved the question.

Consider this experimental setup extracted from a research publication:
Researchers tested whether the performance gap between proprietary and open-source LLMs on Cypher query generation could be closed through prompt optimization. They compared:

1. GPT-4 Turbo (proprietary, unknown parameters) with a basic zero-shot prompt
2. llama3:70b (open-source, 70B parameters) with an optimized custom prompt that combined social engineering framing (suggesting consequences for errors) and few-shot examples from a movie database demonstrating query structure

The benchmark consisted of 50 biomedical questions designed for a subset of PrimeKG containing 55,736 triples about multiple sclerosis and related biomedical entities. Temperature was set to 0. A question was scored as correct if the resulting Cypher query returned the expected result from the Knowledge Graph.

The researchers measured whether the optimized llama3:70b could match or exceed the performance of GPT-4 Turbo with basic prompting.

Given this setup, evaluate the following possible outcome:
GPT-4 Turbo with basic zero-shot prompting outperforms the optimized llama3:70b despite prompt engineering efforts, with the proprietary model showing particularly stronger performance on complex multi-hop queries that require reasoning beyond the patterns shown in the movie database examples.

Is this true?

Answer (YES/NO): YES